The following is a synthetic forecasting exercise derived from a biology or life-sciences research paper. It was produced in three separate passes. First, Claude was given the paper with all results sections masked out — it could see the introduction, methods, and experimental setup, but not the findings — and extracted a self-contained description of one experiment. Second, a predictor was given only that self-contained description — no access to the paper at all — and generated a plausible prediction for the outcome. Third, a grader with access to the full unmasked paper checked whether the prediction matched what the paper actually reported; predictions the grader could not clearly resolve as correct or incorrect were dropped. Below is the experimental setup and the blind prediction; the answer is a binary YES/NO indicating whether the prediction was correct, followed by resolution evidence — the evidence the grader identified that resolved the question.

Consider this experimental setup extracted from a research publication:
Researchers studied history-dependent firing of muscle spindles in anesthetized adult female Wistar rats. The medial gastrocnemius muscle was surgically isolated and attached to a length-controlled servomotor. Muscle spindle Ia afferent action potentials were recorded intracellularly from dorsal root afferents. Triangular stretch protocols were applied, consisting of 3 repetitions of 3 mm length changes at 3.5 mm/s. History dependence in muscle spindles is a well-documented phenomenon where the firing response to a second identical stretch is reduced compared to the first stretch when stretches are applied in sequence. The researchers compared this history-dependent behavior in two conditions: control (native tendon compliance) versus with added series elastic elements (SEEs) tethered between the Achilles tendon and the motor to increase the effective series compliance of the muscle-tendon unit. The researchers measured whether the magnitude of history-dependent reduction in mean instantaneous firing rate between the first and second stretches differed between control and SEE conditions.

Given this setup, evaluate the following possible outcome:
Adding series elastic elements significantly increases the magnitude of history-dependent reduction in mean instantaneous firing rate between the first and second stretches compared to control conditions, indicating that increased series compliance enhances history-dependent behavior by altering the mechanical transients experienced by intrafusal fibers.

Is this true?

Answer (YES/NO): YES